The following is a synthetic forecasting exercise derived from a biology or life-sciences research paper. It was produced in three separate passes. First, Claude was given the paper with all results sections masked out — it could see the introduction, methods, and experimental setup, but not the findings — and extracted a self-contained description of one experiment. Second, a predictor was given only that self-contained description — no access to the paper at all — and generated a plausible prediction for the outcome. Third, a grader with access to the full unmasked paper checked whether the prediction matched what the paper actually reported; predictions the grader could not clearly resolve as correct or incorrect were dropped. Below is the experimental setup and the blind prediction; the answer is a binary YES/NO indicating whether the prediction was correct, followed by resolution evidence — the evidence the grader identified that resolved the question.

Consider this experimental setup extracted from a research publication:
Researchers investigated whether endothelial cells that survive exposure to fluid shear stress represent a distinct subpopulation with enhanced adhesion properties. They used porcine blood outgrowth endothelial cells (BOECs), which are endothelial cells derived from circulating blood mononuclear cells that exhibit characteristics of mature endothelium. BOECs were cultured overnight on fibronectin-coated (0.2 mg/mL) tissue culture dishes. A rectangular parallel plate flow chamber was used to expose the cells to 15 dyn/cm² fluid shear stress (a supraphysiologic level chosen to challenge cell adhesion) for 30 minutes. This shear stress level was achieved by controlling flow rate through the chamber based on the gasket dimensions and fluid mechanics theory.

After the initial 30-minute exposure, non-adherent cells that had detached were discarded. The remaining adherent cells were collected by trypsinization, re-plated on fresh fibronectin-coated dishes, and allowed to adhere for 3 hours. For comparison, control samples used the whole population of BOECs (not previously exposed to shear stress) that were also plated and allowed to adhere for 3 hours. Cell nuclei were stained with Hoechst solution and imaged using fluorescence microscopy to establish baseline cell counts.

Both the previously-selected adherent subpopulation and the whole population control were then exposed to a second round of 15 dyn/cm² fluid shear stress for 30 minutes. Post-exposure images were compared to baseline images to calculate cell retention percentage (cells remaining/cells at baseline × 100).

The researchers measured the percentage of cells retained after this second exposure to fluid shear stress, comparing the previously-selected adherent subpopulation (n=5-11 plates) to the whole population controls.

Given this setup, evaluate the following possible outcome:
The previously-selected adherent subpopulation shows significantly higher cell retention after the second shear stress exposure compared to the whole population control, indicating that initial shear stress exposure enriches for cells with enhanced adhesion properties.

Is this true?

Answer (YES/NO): YES